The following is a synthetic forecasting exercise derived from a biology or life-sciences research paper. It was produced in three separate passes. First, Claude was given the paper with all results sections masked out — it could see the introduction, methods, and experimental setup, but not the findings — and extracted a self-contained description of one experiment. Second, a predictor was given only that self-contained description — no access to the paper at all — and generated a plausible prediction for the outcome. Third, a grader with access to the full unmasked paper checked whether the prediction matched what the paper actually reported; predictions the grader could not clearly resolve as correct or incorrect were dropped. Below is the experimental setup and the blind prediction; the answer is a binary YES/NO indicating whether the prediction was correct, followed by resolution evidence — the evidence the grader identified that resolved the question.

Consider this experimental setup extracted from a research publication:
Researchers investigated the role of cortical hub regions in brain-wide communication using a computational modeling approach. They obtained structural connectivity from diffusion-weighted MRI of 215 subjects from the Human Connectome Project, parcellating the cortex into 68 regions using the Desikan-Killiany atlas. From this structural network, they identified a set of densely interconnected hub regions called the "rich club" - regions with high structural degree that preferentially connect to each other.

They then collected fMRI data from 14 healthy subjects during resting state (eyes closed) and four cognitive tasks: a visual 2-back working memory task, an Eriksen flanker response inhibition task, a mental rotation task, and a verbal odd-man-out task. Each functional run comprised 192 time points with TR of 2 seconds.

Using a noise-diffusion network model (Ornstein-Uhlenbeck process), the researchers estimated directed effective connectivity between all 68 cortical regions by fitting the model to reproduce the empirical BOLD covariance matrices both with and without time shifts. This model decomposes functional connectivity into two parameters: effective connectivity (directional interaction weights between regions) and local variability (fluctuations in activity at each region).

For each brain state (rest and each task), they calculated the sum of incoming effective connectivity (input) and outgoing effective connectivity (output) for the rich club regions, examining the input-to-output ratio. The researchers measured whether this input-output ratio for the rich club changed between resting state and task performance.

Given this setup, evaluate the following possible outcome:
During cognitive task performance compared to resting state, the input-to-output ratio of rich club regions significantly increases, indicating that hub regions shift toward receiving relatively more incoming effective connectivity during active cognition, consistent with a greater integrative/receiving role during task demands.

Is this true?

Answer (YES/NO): NO